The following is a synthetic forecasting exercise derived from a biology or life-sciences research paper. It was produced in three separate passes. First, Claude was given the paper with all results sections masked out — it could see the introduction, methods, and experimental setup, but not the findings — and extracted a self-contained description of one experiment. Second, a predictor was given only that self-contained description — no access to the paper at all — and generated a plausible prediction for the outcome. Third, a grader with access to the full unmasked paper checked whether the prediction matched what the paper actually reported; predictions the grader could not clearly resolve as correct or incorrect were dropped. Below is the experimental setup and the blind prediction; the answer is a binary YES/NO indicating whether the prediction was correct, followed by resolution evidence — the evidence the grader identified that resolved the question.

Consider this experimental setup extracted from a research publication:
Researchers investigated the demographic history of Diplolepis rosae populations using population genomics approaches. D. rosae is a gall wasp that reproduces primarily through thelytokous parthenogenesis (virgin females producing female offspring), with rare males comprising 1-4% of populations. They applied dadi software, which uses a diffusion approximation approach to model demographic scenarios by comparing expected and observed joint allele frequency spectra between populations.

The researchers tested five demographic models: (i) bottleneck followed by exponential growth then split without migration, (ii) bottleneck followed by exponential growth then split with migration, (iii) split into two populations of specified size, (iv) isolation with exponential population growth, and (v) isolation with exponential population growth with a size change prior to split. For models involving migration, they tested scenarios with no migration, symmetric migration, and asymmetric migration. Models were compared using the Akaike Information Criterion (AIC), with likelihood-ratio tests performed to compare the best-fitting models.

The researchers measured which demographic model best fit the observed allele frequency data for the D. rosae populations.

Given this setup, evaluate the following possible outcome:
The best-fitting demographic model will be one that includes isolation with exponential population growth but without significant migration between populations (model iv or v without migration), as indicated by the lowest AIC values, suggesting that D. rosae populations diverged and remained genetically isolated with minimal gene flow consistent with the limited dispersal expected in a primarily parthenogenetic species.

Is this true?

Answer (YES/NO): NO